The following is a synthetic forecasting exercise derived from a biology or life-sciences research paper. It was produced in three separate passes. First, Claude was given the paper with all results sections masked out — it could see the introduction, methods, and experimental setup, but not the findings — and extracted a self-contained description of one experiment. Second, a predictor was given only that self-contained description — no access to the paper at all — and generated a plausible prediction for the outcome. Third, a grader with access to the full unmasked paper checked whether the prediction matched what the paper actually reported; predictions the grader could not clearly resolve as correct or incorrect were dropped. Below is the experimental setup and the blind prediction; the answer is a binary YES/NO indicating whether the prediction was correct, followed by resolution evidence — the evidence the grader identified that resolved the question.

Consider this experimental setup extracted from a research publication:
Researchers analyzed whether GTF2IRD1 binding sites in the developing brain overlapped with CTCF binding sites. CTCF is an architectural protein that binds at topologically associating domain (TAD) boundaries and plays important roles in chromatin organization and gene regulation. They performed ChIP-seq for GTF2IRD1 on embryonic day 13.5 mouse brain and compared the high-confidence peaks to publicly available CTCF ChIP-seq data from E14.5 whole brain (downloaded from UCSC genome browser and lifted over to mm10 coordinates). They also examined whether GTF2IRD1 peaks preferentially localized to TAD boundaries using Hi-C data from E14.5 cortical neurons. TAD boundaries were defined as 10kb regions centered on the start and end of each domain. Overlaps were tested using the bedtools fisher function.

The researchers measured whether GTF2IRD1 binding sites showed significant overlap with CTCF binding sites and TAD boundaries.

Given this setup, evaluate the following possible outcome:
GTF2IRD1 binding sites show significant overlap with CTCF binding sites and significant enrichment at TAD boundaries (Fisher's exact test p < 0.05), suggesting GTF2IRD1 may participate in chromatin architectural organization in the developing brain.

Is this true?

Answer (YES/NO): NO